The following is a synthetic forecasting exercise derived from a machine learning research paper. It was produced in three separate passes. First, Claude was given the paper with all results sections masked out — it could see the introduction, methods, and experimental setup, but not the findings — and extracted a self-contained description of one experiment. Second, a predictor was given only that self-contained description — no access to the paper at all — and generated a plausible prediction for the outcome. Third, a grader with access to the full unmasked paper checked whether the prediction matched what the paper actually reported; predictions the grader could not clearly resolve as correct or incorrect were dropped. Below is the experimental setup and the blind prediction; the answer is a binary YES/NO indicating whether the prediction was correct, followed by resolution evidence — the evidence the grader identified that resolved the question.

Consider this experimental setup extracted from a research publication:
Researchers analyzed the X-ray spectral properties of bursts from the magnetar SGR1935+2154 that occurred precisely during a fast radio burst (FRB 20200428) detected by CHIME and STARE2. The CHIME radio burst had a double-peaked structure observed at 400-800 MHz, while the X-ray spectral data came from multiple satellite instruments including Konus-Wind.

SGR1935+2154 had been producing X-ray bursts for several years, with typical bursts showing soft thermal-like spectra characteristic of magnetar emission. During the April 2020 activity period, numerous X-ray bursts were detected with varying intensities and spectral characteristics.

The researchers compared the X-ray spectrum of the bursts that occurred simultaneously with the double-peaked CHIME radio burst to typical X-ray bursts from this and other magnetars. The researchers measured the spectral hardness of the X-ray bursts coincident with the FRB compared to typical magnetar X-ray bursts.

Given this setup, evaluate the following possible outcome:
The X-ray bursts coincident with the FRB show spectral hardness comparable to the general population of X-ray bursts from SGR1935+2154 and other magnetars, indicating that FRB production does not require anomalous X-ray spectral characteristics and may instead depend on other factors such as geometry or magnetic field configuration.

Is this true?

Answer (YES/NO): NO